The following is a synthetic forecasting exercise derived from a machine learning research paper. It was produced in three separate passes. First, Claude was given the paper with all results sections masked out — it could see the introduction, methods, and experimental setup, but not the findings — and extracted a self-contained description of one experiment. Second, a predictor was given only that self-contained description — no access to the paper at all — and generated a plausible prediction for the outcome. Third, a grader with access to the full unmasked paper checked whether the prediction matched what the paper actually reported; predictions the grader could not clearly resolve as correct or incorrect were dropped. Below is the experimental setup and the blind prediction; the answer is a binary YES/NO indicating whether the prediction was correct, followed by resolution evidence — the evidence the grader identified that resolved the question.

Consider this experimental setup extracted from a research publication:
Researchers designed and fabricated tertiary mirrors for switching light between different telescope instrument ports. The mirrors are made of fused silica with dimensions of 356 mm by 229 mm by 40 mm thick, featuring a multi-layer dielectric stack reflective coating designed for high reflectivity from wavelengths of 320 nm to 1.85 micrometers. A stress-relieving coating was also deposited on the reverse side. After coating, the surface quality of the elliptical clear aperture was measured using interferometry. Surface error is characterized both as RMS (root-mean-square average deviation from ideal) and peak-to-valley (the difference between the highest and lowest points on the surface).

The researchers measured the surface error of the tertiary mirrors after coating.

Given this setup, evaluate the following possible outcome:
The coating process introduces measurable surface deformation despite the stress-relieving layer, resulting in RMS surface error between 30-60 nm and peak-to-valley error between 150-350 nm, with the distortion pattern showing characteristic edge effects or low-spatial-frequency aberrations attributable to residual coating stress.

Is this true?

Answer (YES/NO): NO